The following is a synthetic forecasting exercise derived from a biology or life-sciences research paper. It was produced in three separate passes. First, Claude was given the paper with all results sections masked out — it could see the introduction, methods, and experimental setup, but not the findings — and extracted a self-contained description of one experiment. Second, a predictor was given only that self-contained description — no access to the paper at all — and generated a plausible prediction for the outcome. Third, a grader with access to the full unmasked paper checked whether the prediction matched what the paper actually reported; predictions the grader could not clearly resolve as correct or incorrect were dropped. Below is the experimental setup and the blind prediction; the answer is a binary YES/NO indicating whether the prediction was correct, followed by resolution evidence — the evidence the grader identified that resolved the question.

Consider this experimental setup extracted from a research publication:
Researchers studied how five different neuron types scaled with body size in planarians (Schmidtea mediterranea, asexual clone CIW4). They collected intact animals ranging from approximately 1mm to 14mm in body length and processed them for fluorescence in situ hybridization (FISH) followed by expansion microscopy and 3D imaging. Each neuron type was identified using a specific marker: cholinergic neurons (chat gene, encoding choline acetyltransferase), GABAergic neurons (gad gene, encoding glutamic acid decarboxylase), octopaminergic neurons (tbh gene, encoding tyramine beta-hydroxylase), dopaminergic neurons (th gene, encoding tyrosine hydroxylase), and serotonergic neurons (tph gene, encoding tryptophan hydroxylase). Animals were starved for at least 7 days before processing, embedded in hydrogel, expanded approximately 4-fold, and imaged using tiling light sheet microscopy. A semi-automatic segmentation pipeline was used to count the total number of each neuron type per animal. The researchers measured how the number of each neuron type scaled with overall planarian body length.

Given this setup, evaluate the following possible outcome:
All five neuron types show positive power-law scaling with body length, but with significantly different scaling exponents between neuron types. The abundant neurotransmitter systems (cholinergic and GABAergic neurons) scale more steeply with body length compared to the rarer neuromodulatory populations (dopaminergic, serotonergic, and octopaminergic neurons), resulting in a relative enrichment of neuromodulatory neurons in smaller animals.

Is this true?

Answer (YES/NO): NO